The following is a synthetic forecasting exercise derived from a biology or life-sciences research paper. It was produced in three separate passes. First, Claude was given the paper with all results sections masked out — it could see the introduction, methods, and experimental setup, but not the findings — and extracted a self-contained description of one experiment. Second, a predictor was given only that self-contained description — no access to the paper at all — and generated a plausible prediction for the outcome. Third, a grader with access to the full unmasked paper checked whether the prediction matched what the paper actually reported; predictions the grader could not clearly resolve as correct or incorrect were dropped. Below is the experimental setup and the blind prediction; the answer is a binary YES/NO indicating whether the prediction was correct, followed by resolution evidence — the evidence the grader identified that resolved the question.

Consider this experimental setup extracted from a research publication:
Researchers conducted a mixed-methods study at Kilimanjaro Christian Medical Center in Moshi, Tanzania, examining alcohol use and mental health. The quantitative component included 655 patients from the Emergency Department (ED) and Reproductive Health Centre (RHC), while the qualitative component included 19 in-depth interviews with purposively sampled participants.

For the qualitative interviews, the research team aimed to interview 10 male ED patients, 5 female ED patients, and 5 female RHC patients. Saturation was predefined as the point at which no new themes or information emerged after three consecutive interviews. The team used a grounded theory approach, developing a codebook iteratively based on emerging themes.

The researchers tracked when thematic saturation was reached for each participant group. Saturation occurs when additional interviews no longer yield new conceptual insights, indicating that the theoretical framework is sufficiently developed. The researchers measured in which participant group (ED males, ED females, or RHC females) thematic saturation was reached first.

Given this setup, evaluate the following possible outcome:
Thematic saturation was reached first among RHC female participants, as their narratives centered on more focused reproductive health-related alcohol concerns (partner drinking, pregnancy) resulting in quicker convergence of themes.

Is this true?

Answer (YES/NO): NO